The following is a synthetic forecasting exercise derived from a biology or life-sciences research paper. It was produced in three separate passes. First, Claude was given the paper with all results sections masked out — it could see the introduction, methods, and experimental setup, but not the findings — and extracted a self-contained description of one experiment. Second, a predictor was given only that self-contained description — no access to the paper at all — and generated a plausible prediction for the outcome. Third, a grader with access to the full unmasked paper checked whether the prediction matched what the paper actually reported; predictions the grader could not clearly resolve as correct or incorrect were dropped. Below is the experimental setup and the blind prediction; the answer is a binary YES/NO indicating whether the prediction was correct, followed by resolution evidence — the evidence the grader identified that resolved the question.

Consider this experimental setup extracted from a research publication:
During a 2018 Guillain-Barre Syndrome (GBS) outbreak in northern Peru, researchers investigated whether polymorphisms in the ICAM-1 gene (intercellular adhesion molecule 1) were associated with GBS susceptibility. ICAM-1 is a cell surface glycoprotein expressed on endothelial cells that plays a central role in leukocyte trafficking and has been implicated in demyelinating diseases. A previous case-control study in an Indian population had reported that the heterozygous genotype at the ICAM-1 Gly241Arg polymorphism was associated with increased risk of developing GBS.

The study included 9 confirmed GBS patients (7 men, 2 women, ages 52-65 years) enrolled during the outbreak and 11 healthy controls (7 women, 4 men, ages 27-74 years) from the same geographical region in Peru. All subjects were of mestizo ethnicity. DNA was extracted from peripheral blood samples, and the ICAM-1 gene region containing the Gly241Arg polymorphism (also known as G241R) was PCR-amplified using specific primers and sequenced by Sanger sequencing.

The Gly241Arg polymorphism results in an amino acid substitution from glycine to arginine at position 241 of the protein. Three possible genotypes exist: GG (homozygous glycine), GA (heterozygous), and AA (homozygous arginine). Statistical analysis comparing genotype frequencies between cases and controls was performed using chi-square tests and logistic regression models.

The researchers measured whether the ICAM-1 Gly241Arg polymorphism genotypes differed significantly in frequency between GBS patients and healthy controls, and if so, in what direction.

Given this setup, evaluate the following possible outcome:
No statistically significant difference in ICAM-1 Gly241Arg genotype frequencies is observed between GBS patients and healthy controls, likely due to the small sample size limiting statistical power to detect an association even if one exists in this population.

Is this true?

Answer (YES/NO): NO